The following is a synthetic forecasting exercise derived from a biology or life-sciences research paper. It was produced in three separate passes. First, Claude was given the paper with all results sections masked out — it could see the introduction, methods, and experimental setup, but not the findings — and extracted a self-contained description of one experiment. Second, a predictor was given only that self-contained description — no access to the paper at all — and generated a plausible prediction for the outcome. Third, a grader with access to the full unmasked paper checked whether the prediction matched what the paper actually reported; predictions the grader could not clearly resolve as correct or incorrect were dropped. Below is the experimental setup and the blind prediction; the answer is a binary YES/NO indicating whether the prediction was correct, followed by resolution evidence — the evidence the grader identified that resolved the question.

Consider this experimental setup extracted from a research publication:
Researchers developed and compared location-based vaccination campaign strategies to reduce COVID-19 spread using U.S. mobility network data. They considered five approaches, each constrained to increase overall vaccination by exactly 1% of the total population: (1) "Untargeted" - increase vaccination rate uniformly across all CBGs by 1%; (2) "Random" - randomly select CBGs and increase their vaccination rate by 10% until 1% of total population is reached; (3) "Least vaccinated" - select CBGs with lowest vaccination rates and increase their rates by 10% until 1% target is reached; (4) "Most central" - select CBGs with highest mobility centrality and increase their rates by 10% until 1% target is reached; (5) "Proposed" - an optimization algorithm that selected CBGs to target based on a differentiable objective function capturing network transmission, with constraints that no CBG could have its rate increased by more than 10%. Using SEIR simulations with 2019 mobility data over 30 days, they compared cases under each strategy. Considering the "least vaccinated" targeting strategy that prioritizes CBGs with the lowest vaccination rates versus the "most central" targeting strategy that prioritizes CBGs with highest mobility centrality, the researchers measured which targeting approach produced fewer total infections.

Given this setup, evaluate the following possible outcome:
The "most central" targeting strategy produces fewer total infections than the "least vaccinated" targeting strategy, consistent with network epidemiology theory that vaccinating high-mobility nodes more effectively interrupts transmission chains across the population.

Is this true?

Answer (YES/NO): YES